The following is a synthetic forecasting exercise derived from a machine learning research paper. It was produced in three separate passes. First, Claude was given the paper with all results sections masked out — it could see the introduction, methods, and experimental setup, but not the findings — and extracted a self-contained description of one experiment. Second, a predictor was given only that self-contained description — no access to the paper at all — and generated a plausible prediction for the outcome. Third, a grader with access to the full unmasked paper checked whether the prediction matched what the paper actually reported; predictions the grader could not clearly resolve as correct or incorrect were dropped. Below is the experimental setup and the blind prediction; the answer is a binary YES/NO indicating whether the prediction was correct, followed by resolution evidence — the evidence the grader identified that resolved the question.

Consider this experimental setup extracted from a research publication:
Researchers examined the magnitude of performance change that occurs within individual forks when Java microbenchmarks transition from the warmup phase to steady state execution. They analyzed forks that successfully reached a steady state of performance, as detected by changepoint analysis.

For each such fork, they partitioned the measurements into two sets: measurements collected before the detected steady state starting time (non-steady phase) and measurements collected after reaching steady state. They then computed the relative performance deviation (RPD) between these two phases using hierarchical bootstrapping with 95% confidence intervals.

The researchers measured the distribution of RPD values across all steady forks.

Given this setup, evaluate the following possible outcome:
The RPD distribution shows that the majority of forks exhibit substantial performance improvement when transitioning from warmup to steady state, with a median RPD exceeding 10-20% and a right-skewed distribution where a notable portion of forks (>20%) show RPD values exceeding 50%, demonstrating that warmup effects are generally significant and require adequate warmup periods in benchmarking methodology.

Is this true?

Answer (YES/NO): YES